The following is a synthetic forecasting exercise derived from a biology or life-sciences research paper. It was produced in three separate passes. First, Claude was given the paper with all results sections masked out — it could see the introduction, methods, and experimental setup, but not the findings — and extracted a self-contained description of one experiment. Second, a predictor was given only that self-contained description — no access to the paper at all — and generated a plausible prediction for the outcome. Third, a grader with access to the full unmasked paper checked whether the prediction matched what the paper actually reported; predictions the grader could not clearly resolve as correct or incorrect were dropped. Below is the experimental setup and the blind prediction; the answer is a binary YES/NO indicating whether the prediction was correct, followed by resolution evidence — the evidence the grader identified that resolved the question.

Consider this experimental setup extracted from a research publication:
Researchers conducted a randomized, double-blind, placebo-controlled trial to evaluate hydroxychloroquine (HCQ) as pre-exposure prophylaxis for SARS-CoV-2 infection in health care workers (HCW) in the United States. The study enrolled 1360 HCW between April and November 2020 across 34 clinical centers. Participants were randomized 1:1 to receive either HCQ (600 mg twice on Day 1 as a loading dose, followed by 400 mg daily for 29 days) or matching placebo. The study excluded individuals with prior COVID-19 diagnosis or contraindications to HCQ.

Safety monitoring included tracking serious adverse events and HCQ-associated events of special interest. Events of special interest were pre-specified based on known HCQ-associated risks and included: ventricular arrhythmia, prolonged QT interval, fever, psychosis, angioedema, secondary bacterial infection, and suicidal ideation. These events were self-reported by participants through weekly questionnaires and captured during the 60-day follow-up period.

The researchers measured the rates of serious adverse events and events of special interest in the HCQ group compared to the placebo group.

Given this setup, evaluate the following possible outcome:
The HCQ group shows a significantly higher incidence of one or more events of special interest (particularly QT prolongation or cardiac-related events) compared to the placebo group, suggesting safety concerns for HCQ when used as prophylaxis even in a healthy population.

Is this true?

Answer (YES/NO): NO